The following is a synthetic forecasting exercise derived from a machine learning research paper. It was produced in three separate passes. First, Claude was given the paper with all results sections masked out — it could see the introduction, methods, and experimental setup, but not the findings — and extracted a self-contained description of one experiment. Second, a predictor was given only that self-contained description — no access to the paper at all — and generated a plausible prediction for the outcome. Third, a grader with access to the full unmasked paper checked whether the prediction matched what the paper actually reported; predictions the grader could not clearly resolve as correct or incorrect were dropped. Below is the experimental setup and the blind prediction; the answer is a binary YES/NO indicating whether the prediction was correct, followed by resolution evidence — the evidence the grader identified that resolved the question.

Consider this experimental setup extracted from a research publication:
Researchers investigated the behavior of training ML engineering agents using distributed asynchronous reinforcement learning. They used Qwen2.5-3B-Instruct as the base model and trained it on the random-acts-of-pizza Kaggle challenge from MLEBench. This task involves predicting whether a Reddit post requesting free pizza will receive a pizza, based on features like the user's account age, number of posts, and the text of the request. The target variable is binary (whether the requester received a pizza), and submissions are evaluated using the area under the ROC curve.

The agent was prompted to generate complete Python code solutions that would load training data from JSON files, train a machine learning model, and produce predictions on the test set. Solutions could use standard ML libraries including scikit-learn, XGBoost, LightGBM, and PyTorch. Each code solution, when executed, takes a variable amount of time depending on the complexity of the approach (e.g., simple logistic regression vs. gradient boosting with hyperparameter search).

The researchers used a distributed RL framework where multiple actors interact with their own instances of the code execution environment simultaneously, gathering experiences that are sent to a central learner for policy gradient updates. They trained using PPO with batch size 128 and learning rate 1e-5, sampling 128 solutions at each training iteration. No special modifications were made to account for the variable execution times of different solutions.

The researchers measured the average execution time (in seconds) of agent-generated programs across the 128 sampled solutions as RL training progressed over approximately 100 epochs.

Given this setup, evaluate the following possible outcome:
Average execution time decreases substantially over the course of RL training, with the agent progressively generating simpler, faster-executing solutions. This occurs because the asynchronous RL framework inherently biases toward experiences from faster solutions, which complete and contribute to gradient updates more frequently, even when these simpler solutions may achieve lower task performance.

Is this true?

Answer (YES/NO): YES